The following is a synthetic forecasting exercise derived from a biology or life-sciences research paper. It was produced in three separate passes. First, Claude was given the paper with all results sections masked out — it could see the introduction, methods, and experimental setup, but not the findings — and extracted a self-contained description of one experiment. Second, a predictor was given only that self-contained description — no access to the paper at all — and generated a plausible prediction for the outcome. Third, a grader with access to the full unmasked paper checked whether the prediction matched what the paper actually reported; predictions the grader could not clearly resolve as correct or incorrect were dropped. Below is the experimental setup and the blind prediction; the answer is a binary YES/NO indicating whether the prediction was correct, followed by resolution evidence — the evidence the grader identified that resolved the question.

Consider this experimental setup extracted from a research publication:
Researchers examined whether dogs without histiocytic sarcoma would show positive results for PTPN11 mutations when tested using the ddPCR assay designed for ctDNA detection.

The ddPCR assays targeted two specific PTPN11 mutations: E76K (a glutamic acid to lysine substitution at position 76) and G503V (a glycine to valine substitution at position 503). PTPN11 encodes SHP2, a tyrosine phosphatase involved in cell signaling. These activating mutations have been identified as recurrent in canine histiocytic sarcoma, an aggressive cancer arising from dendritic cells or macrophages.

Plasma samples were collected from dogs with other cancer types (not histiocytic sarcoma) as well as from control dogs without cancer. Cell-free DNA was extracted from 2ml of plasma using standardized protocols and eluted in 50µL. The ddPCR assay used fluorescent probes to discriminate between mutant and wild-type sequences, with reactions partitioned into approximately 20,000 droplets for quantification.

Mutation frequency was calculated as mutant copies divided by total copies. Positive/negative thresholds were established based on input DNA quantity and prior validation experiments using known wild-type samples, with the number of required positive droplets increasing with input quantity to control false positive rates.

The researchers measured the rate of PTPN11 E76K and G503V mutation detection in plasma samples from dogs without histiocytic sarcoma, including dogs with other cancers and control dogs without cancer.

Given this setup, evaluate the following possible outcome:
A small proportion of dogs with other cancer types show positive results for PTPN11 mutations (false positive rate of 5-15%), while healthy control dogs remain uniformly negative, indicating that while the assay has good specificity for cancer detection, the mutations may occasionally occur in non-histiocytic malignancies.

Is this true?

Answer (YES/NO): NO